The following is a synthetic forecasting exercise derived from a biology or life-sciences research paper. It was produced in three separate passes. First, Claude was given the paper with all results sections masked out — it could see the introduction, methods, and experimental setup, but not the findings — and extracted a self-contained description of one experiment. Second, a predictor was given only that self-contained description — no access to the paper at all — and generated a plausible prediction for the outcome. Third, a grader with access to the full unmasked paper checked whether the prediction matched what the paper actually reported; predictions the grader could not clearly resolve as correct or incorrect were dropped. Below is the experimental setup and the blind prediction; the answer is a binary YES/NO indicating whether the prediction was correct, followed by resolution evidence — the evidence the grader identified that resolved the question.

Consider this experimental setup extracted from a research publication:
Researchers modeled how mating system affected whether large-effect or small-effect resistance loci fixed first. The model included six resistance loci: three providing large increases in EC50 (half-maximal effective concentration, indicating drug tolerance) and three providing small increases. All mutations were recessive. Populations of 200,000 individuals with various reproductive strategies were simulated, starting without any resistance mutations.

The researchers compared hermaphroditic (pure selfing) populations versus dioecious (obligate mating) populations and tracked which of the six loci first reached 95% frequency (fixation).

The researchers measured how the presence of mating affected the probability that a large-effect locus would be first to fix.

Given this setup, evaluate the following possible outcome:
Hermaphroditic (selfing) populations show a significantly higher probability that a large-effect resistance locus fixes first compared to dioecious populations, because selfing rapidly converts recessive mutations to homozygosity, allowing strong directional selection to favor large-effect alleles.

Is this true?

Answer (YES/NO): NO